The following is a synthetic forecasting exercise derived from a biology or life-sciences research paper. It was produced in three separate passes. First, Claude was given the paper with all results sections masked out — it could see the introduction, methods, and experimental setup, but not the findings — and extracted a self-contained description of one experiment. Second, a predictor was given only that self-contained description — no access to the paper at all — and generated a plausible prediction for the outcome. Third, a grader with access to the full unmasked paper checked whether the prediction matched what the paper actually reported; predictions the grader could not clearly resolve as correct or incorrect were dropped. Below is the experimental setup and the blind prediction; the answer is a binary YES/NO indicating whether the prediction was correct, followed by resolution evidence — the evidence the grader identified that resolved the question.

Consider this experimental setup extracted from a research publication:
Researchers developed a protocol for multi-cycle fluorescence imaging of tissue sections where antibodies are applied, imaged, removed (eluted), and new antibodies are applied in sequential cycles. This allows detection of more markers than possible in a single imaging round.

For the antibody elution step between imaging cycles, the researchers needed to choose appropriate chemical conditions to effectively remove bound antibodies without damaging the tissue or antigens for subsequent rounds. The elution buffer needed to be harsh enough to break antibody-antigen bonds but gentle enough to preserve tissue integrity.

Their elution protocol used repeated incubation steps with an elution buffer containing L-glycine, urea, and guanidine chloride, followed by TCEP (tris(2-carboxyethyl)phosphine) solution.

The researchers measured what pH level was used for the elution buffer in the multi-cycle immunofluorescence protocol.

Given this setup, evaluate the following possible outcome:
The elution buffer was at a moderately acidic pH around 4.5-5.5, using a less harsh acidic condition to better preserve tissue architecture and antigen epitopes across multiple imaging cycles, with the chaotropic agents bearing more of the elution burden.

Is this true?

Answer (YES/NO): NO